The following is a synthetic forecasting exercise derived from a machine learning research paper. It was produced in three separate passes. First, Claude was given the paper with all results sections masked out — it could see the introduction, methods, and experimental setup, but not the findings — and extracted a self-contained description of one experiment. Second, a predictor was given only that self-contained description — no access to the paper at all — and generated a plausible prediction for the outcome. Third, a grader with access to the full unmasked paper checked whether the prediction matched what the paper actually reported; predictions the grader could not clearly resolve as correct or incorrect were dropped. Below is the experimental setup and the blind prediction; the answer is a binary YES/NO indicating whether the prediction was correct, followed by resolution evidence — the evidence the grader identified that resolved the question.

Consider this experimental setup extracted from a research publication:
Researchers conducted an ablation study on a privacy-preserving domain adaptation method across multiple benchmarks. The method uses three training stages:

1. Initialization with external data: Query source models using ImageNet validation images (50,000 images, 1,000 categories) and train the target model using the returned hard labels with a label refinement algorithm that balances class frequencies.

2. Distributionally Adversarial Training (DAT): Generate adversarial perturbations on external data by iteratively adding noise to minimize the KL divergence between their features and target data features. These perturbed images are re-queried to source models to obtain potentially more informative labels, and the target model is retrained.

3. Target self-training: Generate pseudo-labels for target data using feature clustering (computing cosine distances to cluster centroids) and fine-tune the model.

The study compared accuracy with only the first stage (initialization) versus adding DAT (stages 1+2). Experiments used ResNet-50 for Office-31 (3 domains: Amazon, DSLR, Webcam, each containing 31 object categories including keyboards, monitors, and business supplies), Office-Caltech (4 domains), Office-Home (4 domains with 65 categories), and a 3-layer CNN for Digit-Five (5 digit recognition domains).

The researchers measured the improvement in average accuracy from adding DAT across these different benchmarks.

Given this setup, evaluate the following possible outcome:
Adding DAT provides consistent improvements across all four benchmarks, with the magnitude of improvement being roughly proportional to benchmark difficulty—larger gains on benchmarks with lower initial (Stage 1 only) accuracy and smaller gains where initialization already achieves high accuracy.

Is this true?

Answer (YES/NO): NO